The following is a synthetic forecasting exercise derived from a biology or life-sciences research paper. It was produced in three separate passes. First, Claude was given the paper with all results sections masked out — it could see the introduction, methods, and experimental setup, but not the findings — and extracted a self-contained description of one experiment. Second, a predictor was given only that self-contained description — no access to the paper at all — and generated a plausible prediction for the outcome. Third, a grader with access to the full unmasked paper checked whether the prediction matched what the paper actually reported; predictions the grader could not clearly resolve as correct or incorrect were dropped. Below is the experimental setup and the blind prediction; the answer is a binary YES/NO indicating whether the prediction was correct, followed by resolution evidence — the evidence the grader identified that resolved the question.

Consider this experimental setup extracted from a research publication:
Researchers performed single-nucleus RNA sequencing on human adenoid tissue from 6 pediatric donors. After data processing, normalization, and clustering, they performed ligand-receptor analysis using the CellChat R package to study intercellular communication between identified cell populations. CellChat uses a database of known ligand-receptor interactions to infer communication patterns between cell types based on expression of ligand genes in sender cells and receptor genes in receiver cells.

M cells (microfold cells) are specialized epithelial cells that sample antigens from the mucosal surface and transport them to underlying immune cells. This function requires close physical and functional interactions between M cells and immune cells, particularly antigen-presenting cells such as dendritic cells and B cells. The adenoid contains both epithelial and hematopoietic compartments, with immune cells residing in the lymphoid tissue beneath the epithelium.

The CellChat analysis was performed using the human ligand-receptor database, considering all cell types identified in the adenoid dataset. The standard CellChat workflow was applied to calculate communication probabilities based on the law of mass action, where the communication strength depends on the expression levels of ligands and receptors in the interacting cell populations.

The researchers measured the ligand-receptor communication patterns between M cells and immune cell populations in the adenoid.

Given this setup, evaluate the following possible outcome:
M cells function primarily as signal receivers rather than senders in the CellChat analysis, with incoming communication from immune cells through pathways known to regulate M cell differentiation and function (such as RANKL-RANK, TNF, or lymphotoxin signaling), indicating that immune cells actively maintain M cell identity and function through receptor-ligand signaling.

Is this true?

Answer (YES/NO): NO